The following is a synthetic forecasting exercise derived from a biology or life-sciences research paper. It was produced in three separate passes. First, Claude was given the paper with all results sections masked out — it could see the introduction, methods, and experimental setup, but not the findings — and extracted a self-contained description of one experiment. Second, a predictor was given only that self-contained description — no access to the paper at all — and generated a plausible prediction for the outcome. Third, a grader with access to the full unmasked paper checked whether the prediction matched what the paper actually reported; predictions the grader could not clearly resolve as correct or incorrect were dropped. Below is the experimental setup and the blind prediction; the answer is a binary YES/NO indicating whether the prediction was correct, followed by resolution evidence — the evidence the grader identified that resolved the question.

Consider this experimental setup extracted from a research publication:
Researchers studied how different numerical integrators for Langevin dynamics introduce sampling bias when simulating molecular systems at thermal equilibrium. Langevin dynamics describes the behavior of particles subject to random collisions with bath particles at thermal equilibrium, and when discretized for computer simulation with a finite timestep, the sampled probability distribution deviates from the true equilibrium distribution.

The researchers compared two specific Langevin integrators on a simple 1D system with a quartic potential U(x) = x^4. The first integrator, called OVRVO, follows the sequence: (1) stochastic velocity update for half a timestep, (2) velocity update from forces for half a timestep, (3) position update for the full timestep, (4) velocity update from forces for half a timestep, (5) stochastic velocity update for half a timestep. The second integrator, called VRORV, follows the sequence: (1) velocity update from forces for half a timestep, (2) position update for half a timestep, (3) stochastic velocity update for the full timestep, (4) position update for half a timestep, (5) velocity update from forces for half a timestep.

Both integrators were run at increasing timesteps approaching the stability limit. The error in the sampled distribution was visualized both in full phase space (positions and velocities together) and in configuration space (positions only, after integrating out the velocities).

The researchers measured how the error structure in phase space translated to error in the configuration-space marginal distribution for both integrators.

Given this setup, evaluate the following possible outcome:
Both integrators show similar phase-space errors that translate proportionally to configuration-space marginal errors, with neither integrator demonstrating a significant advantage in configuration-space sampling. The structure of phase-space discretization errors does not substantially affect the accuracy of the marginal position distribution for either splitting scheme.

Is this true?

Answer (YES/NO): NO